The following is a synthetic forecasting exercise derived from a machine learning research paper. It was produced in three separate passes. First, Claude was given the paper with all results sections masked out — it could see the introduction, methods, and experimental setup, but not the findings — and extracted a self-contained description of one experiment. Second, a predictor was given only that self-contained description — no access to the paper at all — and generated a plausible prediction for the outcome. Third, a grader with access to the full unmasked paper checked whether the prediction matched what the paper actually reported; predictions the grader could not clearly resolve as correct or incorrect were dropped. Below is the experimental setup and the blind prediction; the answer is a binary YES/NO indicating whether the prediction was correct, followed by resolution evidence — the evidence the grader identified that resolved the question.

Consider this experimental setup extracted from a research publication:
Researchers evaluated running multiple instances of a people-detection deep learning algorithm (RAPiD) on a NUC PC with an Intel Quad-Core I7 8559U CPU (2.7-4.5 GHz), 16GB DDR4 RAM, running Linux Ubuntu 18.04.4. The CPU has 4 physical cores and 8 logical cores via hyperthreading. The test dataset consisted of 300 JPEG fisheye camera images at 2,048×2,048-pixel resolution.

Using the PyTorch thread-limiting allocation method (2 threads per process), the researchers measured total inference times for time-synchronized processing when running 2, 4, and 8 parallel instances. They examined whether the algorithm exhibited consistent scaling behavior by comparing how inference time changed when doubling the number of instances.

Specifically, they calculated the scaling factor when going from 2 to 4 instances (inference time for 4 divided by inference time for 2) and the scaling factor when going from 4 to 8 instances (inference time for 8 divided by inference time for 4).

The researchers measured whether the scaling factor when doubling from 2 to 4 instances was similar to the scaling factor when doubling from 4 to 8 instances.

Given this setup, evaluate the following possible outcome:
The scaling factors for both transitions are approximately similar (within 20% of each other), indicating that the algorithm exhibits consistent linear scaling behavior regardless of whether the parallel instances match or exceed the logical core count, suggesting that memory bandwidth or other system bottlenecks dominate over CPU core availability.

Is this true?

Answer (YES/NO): YES